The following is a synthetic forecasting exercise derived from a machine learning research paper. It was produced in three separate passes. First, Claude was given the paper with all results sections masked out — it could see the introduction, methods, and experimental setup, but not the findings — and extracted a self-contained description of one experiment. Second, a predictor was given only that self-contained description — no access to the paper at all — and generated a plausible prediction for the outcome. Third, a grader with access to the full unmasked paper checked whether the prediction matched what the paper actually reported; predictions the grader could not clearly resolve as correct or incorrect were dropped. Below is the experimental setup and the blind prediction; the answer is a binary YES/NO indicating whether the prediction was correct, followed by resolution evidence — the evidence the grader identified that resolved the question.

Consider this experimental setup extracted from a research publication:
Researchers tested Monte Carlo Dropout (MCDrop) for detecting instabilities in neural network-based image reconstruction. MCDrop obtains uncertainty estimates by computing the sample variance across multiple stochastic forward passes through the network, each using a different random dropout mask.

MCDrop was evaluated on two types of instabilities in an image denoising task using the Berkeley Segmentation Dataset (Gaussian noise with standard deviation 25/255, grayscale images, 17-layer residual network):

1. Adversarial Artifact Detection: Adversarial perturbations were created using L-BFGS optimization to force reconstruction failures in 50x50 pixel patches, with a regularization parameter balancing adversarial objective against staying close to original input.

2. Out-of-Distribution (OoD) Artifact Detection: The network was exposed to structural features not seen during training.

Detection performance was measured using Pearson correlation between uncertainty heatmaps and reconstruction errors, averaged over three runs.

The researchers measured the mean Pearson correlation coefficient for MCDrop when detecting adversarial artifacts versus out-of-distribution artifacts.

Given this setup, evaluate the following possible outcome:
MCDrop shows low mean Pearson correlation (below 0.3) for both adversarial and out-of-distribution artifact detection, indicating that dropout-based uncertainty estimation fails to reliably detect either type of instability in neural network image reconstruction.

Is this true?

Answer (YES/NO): NO